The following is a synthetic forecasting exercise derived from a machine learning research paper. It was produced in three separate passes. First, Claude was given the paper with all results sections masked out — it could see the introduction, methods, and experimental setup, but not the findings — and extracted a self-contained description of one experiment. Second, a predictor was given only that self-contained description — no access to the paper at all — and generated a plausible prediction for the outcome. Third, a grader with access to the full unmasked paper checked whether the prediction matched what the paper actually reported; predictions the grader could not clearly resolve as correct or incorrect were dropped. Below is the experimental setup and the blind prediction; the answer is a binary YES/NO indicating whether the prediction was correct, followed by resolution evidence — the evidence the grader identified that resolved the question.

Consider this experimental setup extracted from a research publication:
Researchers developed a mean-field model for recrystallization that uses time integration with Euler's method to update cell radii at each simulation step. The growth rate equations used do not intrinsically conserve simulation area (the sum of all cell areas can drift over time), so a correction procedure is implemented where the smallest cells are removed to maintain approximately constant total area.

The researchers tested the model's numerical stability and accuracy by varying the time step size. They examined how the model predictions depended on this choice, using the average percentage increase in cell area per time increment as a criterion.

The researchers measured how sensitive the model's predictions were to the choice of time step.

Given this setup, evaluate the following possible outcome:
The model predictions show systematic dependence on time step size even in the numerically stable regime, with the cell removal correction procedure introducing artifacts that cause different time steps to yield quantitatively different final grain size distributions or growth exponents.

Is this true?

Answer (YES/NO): NO